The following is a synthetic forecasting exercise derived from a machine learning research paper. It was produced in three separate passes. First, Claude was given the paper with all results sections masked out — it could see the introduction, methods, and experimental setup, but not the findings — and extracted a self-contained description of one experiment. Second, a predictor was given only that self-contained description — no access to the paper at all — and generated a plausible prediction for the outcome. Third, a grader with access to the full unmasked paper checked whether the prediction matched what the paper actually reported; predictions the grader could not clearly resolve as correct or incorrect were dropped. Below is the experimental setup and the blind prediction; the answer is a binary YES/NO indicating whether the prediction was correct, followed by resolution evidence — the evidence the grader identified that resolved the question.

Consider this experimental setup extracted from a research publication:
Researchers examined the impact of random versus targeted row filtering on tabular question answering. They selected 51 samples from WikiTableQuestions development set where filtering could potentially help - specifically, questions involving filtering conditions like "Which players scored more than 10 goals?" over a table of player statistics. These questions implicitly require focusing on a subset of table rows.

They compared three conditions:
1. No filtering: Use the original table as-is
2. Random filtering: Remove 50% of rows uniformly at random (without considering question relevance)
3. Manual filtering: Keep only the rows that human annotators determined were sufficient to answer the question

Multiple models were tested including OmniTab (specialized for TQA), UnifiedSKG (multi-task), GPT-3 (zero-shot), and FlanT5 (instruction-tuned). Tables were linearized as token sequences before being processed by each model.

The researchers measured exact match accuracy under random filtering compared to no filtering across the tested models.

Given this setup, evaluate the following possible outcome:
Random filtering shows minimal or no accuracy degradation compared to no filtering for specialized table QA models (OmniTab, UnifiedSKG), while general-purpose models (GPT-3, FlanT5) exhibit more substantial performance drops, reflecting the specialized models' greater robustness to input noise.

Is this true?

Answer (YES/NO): NO